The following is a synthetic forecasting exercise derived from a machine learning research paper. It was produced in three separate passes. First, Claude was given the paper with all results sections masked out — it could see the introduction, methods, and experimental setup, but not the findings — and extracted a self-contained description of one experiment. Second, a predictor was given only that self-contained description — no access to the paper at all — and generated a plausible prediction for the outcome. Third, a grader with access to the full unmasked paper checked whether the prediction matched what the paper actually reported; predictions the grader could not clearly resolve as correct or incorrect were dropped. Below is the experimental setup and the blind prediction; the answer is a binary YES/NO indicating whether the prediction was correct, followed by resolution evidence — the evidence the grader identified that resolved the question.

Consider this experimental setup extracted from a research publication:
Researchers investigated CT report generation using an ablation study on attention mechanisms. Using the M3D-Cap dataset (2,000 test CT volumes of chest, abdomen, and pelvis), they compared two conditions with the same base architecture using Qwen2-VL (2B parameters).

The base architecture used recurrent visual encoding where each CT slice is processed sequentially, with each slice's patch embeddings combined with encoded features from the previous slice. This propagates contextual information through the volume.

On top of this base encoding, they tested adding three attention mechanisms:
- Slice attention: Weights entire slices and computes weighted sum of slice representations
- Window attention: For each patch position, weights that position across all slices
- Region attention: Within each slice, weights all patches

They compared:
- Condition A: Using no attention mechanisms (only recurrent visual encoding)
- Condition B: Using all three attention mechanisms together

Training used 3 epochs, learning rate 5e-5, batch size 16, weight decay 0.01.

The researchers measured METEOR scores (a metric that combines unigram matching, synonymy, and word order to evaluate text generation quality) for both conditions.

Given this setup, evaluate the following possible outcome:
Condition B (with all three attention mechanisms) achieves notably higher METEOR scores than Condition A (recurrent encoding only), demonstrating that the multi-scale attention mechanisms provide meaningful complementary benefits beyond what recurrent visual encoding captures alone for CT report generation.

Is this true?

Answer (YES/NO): NO